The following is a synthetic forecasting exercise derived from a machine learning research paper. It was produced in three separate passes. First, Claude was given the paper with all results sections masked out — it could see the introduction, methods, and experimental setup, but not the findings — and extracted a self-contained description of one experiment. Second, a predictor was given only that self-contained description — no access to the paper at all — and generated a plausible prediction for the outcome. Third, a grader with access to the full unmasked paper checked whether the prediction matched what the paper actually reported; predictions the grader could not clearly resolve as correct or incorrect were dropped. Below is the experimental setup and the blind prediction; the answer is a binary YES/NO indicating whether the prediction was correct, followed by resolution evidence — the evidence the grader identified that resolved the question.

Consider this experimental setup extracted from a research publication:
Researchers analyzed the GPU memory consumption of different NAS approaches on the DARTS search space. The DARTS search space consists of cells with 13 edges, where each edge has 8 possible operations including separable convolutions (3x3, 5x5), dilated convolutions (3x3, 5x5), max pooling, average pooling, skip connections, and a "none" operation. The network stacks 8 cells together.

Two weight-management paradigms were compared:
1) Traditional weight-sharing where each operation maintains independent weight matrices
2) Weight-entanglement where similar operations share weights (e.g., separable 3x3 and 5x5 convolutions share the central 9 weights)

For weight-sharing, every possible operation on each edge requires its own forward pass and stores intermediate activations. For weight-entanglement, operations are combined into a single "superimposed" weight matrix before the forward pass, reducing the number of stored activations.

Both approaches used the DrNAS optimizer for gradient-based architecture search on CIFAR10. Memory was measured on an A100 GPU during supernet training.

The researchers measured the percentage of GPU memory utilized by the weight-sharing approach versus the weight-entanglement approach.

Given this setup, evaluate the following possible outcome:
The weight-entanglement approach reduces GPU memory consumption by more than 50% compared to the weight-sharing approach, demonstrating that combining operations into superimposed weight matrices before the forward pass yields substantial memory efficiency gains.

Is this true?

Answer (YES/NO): NO